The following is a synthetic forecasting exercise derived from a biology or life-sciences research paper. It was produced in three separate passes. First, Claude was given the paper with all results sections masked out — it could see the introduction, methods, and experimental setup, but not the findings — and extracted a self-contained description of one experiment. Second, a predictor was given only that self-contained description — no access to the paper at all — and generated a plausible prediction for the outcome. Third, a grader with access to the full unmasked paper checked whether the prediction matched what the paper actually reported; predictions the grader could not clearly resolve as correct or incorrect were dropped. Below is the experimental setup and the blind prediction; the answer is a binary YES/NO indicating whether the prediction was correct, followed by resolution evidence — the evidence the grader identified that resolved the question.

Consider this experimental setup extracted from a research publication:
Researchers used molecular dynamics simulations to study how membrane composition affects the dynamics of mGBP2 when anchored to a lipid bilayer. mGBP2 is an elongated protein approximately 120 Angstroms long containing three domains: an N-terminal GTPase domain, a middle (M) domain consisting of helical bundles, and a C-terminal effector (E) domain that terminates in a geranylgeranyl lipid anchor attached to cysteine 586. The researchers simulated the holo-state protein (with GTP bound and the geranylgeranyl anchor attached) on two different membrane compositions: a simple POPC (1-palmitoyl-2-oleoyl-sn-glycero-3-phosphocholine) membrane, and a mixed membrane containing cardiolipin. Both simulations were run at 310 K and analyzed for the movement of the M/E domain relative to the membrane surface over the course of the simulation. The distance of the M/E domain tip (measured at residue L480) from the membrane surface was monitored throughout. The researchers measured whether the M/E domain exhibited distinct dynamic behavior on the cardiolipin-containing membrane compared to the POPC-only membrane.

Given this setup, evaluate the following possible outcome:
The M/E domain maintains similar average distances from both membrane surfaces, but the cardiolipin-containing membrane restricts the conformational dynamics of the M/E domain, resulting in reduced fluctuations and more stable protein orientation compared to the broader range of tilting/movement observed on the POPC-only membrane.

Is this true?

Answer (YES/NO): NO